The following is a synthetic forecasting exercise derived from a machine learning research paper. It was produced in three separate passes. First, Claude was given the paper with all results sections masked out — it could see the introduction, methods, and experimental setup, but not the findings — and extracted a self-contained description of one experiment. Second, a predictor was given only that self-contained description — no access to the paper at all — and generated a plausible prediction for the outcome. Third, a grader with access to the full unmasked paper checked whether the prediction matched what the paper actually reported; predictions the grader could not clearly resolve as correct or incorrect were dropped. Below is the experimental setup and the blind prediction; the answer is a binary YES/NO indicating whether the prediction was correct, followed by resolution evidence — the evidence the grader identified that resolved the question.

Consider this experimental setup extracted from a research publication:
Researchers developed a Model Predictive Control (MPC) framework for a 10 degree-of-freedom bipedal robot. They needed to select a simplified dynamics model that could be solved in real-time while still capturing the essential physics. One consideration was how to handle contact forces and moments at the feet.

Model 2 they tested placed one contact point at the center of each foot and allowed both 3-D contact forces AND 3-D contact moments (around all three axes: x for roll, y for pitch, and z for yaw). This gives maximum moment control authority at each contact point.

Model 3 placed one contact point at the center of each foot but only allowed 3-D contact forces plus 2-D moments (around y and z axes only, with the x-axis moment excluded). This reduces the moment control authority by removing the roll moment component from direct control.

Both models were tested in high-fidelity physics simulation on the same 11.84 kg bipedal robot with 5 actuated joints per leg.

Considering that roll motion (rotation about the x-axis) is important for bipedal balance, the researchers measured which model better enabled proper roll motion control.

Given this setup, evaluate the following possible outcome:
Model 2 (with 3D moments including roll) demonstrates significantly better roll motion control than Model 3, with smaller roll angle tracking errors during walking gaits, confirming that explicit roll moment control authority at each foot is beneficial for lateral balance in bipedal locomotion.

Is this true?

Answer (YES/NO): NO